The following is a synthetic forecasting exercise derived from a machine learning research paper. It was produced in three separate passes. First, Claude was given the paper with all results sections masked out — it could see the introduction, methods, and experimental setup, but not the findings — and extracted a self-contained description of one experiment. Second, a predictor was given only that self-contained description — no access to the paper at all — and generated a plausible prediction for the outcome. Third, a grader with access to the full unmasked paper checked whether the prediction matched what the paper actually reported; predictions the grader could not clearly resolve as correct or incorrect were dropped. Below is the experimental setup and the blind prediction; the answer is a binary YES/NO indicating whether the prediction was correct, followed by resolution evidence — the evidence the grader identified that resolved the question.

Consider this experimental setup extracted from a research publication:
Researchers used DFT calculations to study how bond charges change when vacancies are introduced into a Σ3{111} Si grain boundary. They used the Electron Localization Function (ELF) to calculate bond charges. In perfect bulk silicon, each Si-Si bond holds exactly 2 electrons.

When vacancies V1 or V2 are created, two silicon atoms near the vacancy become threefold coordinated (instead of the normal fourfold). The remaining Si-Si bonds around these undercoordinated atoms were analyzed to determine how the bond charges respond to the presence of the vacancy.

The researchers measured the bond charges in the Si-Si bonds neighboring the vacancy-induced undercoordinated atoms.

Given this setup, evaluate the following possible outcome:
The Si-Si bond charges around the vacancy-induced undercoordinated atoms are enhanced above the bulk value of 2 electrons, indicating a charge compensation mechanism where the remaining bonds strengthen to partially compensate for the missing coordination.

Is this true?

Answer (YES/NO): YES